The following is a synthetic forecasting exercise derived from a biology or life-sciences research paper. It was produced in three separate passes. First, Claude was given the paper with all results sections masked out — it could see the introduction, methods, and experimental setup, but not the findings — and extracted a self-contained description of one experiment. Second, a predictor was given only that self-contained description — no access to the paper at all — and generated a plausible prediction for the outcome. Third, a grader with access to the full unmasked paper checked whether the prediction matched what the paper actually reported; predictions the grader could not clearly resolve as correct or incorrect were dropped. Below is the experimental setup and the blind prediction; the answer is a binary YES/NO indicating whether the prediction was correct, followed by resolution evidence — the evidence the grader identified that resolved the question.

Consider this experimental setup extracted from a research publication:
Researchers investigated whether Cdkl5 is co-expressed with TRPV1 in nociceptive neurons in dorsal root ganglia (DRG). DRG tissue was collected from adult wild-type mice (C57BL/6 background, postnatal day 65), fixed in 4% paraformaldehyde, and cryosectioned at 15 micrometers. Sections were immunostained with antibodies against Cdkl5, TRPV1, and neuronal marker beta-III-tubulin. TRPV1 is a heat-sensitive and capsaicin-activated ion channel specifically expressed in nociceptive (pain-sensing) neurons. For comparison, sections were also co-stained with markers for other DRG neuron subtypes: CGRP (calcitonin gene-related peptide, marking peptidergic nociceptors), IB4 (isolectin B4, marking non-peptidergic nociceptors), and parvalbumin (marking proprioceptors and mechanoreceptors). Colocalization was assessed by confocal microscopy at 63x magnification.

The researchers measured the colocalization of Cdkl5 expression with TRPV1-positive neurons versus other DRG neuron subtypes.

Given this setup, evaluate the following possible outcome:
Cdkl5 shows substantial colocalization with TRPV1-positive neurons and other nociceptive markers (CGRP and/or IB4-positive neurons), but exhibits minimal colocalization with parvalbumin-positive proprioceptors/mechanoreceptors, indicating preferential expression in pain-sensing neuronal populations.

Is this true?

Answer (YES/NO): YES